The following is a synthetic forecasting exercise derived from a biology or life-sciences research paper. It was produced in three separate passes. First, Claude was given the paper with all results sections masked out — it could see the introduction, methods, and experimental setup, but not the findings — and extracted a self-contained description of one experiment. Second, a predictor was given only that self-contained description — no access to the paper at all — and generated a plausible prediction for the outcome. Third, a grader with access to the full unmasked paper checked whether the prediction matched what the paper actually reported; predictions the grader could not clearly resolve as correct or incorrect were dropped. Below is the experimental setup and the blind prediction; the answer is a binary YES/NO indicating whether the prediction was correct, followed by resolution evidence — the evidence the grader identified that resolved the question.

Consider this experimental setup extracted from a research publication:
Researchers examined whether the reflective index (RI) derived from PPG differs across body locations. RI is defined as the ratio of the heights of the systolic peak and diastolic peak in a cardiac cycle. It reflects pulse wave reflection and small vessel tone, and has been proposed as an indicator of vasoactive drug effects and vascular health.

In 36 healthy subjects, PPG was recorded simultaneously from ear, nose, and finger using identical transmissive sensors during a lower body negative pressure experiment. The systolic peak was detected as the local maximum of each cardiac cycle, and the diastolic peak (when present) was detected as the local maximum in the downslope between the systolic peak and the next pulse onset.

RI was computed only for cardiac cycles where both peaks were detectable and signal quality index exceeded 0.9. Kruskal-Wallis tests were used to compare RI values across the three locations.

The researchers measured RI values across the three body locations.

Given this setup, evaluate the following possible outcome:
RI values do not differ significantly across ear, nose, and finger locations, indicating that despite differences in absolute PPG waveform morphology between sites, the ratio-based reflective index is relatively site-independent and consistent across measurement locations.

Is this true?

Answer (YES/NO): NO